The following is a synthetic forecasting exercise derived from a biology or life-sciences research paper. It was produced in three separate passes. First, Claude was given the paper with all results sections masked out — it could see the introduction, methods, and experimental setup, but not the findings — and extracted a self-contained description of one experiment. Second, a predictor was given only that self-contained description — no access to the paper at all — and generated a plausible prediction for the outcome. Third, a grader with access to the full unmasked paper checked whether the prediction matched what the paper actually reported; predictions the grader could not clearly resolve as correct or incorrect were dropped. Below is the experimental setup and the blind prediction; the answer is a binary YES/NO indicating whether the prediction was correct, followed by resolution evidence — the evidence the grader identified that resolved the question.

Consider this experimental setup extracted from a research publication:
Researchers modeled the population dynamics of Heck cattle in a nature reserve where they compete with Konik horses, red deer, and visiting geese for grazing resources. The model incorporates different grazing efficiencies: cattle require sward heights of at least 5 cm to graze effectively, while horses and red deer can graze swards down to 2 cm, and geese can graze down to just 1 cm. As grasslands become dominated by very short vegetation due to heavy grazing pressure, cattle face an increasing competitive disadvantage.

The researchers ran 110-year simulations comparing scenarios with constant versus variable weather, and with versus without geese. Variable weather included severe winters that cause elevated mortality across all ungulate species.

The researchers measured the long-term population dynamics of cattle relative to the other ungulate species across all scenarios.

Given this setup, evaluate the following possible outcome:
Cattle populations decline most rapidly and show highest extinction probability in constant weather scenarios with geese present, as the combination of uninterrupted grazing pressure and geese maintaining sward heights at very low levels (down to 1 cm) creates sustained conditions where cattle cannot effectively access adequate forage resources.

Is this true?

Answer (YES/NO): NO